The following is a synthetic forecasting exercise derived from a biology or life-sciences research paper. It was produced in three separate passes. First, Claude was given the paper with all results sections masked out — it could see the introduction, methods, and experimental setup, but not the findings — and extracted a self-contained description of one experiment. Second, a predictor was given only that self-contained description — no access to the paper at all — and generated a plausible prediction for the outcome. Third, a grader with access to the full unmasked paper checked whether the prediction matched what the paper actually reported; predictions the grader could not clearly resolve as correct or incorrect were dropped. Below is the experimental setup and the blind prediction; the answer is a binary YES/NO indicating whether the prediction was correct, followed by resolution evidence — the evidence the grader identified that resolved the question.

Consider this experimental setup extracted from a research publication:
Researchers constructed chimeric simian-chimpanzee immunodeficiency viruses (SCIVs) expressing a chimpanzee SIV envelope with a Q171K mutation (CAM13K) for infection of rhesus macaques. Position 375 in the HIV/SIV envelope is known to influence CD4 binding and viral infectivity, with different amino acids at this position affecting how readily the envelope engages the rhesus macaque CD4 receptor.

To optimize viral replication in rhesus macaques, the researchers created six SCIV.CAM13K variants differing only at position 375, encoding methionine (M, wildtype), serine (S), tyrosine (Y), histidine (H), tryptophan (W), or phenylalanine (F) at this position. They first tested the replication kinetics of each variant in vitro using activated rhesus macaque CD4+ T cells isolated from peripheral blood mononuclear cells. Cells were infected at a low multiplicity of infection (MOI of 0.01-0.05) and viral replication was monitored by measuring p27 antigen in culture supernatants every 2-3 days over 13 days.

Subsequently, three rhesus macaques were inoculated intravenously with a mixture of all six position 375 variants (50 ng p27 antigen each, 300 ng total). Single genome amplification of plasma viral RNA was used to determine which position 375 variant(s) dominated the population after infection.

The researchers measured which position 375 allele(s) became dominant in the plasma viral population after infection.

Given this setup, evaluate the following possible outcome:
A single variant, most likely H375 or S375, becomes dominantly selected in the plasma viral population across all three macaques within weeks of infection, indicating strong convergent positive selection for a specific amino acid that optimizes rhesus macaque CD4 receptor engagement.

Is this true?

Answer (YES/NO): NO